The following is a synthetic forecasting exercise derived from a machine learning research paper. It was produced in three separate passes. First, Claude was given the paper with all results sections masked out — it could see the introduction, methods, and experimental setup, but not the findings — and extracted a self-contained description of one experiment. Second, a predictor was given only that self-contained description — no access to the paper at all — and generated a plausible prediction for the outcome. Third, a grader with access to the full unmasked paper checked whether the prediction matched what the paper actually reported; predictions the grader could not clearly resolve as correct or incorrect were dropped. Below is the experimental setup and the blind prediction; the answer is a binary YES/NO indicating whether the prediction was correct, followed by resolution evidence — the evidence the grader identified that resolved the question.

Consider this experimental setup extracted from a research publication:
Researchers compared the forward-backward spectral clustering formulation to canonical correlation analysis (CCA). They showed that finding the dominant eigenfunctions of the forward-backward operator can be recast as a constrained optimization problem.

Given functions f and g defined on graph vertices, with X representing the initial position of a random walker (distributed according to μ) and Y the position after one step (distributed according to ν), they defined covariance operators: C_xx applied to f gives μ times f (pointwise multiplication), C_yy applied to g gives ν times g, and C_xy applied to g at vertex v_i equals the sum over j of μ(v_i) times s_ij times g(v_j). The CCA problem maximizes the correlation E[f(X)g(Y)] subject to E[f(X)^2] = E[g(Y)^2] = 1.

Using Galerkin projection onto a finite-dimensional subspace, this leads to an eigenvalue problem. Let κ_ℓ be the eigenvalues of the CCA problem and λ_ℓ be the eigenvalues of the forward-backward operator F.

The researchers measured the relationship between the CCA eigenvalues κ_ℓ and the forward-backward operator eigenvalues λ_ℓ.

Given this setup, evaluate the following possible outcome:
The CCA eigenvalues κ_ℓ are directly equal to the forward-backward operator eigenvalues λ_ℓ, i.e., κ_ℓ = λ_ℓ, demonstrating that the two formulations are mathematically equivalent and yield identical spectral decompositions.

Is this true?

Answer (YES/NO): NO